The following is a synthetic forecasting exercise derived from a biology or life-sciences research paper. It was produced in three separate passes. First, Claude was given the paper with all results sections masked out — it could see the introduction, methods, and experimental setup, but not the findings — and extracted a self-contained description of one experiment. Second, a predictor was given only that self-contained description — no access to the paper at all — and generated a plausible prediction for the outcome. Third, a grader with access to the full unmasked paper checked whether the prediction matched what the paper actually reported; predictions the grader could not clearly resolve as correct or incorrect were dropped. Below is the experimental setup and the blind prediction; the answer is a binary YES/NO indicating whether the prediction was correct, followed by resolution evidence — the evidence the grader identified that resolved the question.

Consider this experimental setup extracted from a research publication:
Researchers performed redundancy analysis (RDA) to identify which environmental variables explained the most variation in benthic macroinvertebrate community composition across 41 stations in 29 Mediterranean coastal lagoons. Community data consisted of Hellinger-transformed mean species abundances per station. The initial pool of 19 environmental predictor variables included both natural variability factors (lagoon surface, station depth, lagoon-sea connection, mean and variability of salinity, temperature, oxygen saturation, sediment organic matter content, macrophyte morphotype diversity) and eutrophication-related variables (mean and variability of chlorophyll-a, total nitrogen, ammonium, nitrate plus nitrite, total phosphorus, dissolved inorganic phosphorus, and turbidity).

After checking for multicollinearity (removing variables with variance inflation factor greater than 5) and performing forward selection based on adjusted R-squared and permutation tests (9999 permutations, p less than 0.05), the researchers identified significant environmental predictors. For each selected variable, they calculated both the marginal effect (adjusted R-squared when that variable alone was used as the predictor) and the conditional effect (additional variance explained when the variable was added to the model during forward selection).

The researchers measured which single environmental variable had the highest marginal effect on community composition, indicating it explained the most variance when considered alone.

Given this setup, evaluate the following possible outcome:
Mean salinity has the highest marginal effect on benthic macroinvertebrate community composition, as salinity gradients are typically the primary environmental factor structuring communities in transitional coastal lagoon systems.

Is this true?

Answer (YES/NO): NO